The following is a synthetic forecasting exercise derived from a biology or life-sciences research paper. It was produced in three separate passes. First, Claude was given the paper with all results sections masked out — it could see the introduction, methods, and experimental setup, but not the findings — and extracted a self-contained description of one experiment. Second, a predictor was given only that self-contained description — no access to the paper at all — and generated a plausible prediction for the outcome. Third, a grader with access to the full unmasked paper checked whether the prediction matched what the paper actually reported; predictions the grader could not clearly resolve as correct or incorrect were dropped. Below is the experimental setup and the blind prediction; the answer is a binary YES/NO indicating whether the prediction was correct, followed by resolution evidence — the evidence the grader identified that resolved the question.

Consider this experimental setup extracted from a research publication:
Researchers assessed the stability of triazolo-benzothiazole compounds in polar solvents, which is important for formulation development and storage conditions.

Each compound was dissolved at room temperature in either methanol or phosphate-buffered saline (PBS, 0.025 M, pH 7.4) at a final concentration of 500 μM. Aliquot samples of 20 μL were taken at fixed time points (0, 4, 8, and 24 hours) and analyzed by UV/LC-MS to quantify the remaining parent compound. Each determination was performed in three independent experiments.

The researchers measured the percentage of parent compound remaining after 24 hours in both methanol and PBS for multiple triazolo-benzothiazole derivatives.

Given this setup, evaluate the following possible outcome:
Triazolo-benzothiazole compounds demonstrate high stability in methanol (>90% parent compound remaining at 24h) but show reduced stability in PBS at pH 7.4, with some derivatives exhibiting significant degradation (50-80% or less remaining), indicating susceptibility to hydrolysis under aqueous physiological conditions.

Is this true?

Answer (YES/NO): NO